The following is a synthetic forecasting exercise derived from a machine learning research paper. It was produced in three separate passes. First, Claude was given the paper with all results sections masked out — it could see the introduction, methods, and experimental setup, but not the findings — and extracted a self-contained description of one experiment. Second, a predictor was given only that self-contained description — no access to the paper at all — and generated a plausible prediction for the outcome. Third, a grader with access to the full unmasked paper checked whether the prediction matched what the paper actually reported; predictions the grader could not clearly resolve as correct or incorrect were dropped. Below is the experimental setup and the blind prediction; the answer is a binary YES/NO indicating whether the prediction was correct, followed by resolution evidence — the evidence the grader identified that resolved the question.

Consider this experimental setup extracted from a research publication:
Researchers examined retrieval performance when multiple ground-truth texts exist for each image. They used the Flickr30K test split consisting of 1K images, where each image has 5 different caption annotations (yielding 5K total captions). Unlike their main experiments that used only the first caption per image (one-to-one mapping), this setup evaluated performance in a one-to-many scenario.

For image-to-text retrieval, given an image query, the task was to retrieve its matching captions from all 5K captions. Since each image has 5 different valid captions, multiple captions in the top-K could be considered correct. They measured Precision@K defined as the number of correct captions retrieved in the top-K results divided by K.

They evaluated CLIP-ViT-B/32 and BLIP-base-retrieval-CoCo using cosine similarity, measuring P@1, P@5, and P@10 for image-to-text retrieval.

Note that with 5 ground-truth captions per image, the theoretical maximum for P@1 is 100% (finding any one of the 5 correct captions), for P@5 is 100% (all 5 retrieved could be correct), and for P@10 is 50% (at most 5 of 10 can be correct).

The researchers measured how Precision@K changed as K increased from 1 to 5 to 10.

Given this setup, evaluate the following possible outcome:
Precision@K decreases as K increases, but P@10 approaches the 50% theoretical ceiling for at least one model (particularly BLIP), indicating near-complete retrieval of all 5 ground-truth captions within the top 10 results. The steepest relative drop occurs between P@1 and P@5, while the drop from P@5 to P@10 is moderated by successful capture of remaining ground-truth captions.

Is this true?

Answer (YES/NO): NO